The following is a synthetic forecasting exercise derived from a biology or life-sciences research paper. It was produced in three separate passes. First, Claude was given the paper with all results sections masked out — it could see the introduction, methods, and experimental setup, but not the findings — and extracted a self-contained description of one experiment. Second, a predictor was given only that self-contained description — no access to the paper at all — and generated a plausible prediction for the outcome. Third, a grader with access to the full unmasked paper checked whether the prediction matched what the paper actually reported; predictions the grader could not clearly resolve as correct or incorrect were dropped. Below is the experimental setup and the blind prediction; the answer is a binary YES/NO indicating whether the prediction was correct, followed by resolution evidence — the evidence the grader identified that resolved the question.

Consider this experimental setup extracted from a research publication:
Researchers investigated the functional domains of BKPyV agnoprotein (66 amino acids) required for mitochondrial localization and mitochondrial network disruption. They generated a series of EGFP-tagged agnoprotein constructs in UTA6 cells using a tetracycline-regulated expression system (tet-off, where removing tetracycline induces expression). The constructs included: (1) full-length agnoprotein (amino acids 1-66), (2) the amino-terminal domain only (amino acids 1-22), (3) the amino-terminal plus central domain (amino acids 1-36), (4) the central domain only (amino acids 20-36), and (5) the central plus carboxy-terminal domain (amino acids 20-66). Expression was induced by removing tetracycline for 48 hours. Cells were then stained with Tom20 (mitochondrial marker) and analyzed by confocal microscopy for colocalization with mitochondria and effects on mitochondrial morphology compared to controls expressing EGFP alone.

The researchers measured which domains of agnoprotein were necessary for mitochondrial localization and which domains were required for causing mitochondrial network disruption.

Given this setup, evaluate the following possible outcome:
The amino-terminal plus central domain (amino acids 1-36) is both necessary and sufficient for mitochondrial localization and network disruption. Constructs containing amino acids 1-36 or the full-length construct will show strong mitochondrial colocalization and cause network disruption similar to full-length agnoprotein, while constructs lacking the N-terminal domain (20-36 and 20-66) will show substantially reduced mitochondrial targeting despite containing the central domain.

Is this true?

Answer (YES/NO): NO